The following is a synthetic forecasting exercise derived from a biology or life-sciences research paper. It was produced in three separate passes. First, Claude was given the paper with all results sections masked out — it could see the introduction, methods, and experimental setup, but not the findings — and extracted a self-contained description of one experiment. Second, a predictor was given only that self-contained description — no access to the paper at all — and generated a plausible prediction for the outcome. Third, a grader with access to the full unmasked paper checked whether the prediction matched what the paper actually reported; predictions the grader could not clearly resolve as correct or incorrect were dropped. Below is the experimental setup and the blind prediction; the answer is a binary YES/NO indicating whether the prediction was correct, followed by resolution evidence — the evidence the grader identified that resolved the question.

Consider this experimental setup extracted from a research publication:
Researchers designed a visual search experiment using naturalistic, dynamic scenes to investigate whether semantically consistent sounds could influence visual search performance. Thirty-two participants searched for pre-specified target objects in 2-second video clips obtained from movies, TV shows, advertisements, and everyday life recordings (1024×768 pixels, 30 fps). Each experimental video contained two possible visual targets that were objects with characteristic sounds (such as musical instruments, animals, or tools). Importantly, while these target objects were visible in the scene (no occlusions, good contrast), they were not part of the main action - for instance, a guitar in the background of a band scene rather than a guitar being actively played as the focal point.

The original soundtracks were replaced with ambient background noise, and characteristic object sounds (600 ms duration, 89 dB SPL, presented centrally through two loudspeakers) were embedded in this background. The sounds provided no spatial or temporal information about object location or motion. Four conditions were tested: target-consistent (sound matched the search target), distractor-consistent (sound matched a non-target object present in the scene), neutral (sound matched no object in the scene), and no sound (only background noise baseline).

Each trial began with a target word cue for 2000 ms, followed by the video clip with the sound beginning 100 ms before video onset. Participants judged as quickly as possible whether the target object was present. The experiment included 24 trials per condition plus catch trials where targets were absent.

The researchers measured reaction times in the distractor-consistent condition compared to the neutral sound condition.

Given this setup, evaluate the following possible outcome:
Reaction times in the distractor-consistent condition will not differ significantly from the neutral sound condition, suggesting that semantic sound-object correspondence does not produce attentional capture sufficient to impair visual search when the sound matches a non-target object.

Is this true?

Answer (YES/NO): YES